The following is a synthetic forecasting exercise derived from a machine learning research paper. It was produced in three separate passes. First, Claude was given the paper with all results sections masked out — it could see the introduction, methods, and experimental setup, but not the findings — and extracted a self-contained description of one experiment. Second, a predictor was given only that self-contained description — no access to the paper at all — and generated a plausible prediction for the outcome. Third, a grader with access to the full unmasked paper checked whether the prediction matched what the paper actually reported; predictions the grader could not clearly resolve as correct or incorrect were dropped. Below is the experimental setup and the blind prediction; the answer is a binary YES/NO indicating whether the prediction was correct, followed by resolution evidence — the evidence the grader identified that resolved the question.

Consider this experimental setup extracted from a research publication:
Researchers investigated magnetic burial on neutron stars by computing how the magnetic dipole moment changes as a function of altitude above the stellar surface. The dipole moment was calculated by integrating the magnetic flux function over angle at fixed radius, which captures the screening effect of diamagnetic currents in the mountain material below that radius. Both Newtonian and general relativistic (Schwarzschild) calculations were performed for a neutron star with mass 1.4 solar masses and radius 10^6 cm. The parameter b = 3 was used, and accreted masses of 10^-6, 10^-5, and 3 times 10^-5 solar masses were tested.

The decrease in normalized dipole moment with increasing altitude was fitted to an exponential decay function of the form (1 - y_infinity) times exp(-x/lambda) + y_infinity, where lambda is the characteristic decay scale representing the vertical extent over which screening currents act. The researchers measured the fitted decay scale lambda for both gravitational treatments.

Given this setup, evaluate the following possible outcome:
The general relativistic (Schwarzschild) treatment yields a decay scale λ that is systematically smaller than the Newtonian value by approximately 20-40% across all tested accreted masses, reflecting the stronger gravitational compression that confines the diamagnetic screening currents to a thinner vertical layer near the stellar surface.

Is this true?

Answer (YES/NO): YES